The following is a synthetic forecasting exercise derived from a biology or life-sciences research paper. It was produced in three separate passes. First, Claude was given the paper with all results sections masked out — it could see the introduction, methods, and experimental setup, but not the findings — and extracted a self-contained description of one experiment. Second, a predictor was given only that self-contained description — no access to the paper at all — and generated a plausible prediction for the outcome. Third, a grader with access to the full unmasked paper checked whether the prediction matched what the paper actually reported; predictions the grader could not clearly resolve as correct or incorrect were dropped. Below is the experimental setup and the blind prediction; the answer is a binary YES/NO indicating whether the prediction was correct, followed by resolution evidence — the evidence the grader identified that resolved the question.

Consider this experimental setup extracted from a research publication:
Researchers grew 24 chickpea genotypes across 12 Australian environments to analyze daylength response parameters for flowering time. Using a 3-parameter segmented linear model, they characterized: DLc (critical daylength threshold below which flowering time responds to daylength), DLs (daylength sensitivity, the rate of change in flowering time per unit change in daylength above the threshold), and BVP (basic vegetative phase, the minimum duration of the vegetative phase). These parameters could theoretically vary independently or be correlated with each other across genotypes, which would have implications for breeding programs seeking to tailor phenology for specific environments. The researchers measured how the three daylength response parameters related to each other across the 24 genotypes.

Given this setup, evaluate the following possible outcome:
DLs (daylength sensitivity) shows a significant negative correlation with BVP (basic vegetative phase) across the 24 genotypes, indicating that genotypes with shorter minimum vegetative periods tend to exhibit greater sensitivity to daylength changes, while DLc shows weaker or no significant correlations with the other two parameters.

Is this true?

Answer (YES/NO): NO